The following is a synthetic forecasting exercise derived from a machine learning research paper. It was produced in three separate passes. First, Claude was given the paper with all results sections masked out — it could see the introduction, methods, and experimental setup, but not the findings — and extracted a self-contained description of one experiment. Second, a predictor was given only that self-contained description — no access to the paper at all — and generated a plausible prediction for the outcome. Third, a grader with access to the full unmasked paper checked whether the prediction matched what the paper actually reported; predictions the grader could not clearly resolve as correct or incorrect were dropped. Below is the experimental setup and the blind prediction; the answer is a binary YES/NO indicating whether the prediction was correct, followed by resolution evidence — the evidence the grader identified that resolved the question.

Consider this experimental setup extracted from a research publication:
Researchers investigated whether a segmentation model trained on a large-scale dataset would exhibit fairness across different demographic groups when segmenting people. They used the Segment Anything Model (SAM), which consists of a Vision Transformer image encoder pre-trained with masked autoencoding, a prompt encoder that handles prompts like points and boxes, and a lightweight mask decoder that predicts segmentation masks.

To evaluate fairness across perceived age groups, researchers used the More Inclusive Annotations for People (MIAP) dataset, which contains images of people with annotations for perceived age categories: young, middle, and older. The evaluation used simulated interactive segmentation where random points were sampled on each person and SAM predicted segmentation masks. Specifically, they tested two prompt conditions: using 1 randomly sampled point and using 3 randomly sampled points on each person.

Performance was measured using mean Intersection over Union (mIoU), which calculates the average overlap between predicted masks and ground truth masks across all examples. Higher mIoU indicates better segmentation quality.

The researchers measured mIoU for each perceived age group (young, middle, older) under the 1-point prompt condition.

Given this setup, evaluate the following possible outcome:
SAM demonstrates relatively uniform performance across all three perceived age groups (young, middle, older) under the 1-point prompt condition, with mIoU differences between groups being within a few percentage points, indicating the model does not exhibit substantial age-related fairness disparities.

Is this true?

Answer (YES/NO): NO